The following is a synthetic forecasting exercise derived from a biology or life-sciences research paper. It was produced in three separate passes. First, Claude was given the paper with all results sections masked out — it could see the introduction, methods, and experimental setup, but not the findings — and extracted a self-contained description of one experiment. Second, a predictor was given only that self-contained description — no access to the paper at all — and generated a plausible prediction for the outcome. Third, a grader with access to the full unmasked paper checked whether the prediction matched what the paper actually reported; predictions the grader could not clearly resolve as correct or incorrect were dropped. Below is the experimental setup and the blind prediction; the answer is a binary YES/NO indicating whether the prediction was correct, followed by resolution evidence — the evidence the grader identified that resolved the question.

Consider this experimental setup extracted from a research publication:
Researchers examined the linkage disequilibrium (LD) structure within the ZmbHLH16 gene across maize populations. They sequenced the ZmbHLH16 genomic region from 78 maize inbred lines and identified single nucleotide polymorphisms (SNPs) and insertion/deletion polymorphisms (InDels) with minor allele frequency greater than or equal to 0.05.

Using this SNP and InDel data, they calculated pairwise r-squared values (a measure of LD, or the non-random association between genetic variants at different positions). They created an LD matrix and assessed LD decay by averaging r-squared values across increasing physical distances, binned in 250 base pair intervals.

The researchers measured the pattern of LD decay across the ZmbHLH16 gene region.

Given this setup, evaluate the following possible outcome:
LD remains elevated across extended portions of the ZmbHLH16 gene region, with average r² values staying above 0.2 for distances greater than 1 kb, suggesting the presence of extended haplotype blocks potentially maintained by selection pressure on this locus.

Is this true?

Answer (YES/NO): NO